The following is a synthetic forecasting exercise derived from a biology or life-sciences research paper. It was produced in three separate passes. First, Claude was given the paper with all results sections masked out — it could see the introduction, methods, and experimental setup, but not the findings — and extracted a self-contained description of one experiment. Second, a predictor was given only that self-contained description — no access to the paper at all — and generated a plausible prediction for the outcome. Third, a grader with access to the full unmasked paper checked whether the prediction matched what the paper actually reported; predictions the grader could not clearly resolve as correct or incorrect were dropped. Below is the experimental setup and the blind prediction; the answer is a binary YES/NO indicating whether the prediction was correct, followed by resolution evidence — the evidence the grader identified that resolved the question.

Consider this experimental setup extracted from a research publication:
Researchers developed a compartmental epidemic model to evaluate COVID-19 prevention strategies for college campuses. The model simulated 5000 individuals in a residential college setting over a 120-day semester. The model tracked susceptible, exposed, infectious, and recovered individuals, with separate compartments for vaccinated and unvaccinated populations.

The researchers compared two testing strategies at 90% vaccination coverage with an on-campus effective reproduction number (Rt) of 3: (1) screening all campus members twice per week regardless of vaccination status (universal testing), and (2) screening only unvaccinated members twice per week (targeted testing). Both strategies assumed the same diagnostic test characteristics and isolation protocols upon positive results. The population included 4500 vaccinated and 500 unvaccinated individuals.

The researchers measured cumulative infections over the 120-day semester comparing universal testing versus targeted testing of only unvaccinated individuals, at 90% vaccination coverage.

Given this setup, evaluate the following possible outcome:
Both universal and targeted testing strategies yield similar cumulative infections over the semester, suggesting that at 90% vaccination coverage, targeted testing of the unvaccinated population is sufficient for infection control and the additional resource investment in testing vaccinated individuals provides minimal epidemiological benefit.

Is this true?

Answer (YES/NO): YES